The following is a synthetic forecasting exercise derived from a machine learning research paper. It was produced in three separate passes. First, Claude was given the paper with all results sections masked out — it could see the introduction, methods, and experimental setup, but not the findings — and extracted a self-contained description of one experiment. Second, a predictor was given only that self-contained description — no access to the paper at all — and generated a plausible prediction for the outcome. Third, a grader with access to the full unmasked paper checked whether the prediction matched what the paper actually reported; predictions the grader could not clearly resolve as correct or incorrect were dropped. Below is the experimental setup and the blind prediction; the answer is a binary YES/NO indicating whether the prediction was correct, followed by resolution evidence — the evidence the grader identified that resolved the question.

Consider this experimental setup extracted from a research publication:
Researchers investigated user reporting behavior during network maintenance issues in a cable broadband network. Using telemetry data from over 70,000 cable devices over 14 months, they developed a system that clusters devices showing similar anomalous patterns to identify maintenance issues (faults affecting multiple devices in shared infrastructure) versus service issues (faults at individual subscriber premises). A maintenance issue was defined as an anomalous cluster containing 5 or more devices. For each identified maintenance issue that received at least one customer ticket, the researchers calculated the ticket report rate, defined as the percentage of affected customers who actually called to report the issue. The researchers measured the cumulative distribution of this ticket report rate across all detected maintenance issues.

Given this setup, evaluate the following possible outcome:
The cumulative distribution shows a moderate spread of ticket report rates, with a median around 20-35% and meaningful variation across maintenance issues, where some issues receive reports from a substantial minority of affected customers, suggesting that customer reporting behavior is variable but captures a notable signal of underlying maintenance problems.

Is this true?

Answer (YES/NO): NO